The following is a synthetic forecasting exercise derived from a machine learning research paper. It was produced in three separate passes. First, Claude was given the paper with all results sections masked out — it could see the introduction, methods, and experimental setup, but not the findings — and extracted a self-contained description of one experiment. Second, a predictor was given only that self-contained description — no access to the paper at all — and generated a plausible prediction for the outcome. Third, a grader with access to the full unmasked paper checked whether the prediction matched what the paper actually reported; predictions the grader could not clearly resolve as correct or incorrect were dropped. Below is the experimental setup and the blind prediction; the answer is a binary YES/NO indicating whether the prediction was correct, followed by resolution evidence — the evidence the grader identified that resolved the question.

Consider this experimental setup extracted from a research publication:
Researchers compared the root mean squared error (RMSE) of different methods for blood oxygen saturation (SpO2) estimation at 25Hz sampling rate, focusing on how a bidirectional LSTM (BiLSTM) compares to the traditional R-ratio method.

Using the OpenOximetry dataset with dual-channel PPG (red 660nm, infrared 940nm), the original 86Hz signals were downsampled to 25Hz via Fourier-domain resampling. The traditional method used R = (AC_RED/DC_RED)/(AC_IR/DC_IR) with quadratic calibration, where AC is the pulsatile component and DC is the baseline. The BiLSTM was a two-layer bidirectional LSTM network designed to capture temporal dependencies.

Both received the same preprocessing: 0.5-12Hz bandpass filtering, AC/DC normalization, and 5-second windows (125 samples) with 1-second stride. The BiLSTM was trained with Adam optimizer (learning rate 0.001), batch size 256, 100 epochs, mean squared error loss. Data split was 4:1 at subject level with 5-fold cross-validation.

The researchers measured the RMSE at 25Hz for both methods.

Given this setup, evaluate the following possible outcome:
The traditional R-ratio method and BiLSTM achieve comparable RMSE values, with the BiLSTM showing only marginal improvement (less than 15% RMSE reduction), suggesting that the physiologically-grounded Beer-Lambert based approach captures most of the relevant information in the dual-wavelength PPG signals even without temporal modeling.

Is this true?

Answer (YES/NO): YES